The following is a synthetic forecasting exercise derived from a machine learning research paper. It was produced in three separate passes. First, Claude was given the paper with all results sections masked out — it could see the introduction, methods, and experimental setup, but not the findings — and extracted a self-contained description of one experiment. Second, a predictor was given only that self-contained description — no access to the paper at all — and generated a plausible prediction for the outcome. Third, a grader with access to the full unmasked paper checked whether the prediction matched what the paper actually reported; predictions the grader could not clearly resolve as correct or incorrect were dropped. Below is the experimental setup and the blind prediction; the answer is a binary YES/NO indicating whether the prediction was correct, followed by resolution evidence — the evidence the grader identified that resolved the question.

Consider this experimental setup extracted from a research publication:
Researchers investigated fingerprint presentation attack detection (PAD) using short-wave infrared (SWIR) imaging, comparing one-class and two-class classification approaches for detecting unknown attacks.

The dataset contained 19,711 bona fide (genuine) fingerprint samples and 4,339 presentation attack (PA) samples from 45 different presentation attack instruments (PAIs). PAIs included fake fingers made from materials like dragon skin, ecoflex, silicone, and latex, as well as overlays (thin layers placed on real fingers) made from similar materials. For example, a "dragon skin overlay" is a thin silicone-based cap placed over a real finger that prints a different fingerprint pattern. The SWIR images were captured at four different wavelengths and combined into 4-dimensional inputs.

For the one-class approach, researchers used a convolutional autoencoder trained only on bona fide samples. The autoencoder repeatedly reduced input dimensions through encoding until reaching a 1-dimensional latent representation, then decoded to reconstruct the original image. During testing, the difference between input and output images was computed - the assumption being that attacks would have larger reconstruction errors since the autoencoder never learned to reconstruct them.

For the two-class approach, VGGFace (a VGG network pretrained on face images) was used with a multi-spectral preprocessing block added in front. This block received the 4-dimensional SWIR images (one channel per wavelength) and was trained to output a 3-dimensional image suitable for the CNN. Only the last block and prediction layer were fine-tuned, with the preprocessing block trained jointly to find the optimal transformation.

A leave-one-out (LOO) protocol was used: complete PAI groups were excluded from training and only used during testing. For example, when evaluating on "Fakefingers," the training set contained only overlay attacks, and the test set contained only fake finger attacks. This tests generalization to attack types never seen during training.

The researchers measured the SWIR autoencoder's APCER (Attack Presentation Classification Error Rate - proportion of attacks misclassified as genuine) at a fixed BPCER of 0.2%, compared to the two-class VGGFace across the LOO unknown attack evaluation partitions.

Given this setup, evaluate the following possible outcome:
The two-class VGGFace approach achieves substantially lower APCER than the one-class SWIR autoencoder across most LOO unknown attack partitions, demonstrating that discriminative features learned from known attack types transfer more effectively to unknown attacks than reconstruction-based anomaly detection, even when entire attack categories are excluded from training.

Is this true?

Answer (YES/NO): NO